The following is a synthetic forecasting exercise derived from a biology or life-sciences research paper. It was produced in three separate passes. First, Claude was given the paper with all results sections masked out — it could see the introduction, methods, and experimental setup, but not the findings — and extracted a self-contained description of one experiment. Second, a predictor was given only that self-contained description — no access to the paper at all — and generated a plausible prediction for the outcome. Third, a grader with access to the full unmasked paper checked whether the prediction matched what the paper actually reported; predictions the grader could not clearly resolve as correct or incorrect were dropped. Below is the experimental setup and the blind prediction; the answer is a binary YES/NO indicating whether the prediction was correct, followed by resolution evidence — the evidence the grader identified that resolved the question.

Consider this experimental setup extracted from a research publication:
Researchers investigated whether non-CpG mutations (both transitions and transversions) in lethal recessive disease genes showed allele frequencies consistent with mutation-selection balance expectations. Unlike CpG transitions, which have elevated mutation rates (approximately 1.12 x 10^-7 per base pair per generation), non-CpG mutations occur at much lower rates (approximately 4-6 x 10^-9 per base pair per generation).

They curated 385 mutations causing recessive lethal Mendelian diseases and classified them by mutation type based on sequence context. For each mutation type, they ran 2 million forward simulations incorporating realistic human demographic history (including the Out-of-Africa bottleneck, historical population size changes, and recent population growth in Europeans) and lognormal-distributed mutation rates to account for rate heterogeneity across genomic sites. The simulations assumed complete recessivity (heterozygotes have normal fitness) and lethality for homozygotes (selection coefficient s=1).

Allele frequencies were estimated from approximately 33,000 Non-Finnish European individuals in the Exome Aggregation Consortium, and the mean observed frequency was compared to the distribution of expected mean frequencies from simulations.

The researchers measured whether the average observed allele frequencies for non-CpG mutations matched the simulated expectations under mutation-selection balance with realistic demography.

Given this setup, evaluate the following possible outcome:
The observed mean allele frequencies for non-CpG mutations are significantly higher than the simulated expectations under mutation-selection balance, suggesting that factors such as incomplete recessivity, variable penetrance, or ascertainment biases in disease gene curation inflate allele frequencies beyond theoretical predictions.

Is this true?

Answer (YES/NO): YES